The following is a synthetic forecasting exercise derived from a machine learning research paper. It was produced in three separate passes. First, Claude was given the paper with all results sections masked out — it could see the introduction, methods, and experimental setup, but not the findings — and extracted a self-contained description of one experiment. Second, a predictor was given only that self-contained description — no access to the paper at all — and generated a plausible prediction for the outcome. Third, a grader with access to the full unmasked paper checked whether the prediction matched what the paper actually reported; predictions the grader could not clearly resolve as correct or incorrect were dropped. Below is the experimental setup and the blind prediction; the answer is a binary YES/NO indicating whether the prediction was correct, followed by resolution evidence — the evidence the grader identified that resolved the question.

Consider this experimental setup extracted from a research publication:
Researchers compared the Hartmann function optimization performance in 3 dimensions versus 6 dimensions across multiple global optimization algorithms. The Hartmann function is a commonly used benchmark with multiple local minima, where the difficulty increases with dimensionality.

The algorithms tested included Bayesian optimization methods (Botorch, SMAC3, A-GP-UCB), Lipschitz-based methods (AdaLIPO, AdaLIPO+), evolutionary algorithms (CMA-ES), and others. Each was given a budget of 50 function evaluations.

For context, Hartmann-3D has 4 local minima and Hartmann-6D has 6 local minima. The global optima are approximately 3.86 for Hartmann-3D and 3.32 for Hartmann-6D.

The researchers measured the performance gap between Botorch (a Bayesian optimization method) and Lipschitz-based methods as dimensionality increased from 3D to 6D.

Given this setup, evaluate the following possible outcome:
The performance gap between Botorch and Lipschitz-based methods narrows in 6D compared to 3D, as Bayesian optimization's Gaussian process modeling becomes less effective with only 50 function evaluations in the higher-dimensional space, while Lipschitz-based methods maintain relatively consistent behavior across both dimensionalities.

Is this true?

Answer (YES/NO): NO